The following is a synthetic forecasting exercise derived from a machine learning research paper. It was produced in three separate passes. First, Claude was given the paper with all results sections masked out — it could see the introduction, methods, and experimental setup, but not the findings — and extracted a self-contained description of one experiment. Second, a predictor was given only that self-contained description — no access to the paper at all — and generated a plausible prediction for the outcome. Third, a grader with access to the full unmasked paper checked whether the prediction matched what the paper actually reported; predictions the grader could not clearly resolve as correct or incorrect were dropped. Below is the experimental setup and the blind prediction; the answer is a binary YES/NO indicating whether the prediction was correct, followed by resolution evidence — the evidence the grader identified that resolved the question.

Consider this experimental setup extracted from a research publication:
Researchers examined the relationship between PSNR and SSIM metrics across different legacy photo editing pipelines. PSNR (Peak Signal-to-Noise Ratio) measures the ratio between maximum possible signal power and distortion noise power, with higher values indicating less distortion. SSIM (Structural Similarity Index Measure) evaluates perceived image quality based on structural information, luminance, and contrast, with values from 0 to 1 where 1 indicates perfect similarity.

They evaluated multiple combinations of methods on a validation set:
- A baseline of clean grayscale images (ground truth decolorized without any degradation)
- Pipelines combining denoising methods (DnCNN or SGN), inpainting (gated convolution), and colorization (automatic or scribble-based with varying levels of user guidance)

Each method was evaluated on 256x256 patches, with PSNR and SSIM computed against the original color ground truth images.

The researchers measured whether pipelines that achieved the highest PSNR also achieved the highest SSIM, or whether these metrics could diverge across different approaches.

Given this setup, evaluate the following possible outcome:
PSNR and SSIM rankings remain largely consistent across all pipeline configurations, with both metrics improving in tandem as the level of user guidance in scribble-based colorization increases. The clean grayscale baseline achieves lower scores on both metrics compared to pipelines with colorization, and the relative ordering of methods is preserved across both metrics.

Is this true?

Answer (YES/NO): NO